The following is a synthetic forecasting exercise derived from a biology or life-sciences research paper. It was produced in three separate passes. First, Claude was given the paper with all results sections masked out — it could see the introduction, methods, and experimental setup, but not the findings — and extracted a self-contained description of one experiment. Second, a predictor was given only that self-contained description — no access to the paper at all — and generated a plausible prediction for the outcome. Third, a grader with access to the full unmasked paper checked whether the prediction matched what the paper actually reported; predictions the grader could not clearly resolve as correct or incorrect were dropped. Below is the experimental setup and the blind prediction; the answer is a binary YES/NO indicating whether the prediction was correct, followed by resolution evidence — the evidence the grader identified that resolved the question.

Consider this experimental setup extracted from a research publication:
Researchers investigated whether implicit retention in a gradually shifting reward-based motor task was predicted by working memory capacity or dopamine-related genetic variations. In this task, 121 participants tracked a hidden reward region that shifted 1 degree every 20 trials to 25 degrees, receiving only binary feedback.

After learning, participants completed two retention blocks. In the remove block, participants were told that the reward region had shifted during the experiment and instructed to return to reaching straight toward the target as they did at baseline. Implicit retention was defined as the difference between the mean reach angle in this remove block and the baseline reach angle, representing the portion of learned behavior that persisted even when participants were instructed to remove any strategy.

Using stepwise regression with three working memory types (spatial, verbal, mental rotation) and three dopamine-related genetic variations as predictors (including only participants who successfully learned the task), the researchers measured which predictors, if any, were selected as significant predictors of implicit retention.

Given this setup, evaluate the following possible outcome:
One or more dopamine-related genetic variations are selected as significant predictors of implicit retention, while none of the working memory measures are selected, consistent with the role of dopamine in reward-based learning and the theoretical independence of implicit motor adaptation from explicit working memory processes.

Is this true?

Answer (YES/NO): NO